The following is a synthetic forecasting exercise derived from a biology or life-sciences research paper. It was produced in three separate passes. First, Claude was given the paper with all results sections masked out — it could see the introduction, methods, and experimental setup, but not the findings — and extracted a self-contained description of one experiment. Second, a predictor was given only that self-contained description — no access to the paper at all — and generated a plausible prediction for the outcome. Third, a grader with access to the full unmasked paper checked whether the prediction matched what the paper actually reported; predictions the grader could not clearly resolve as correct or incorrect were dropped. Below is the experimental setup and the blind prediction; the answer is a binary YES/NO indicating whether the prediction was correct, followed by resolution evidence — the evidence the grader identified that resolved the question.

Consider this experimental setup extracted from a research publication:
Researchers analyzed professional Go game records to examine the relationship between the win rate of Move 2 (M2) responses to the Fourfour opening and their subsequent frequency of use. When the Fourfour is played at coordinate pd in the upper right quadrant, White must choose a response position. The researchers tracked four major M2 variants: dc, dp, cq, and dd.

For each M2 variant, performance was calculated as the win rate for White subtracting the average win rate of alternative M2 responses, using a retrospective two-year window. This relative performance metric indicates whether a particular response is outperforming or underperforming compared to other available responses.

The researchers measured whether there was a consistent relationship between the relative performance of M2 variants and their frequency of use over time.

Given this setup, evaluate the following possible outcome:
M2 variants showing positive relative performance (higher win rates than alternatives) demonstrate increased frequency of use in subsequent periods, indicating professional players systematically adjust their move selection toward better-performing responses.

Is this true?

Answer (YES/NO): YES